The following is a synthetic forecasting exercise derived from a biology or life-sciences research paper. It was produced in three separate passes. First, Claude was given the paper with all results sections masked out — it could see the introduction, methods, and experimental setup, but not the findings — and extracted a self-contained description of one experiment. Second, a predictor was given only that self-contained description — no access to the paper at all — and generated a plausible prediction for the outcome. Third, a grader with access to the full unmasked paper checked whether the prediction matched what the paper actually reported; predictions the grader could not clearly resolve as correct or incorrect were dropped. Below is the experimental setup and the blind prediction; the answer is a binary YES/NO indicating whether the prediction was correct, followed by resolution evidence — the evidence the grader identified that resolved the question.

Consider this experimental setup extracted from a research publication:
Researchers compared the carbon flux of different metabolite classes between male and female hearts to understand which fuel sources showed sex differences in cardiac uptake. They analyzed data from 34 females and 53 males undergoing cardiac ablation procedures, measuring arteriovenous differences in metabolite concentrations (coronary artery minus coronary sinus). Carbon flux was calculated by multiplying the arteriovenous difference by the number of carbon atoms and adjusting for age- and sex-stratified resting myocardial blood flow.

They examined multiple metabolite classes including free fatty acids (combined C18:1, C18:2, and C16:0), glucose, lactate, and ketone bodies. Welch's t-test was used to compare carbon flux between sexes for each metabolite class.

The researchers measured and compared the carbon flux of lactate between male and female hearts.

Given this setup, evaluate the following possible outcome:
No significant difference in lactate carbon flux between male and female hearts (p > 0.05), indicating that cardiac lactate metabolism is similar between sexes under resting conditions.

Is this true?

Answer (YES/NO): YES